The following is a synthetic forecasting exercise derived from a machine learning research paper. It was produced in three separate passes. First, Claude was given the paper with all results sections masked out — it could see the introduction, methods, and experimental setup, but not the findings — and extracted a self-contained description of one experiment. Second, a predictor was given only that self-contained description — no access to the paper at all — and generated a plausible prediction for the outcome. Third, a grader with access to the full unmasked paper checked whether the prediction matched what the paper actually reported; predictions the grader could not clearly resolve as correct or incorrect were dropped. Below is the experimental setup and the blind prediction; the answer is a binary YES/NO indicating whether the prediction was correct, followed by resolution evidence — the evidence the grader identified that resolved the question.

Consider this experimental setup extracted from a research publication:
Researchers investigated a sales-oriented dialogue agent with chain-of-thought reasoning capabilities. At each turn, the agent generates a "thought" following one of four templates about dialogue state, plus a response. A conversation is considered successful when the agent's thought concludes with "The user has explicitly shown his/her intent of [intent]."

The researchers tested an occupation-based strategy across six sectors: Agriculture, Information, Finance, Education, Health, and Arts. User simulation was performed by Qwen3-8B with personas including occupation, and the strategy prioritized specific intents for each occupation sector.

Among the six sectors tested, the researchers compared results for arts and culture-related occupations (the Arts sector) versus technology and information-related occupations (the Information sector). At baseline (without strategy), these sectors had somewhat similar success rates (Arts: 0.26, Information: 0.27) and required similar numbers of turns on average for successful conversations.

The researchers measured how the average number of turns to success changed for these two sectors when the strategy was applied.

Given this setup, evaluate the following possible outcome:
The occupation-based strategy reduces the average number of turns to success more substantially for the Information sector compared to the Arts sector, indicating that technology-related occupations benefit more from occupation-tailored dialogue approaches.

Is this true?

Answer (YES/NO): NO